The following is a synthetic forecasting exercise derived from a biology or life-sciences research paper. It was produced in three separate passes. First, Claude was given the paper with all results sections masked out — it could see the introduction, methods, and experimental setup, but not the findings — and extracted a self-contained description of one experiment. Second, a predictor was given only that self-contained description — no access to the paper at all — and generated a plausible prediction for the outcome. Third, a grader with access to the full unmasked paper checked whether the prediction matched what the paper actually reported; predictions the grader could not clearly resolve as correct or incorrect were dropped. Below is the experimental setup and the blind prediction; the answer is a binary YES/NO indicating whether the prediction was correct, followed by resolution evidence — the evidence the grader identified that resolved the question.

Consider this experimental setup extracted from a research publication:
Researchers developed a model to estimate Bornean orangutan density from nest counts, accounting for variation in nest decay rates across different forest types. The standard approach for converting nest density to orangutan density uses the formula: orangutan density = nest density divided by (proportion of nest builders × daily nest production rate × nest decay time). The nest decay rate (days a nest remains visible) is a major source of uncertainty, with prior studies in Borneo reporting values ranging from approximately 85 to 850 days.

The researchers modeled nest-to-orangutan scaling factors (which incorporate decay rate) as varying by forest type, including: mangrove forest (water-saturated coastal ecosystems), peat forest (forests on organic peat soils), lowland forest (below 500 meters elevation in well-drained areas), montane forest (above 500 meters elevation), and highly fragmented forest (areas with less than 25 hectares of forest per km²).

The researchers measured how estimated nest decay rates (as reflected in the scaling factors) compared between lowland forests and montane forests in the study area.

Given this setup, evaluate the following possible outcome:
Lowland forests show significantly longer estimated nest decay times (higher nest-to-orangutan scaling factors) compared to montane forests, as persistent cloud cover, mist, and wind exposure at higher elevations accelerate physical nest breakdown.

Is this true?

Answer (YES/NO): NO